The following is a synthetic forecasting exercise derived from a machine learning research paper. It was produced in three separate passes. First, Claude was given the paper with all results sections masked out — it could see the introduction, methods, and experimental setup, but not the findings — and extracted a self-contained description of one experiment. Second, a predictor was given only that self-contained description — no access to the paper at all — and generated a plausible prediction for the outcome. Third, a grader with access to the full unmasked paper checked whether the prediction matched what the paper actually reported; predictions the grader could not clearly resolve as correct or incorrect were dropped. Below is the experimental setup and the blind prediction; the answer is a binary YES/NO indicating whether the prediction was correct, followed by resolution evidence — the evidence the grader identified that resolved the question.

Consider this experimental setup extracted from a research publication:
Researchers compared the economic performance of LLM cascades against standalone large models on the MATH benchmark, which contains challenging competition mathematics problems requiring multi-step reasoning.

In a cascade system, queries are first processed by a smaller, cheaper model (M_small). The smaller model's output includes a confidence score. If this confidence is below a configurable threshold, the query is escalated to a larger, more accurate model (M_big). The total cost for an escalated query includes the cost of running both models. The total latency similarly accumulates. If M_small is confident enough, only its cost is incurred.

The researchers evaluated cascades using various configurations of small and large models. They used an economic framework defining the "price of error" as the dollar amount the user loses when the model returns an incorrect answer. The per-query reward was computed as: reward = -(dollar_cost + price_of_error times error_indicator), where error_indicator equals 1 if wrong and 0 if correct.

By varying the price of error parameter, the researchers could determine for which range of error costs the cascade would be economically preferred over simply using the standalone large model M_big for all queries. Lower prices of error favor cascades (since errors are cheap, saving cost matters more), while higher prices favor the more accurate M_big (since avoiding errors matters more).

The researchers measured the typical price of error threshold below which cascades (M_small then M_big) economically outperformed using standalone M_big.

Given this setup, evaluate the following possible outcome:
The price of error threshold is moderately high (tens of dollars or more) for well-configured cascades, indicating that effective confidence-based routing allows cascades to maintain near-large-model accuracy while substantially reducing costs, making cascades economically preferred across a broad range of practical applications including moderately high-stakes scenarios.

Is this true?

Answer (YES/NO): YES